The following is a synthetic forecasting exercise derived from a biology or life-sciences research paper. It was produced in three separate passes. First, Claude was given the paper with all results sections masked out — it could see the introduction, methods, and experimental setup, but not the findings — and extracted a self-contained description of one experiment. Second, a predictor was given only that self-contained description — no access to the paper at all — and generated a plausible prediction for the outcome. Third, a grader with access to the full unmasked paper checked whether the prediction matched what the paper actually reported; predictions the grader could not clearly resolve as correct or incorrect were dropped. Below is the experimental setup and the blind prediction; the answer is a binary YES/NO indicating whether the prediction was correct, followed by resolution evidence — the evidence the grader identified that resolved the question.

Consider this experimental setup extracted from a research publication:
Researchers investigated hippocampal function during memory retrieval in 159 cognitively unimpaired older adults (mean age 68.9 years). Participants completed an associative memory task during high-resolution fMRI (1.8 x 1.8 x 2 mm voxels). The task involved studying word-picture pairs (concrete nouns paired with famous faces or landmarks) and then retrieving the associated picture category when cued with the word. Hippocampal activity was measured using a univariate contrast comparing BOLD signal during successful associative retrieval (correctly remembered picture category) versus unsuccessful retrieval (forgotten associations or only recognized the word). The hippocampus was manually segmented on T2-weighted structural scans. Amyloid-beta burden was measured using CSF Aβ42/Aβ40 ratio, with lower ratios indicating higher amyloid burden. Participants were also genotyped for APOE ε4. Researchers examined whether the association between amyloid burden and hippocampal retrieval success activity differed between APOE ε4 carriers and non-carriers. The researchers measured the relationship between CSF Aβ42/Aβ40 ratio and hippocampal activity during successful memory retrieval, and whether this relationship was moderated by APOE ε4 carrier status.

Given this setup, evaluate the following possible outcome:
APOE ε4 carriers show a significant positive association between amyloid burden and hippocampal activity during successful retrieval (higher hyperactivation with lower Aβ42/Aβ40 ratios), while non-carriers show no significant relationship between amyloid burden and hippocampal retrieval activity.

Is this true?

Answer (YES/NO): NO